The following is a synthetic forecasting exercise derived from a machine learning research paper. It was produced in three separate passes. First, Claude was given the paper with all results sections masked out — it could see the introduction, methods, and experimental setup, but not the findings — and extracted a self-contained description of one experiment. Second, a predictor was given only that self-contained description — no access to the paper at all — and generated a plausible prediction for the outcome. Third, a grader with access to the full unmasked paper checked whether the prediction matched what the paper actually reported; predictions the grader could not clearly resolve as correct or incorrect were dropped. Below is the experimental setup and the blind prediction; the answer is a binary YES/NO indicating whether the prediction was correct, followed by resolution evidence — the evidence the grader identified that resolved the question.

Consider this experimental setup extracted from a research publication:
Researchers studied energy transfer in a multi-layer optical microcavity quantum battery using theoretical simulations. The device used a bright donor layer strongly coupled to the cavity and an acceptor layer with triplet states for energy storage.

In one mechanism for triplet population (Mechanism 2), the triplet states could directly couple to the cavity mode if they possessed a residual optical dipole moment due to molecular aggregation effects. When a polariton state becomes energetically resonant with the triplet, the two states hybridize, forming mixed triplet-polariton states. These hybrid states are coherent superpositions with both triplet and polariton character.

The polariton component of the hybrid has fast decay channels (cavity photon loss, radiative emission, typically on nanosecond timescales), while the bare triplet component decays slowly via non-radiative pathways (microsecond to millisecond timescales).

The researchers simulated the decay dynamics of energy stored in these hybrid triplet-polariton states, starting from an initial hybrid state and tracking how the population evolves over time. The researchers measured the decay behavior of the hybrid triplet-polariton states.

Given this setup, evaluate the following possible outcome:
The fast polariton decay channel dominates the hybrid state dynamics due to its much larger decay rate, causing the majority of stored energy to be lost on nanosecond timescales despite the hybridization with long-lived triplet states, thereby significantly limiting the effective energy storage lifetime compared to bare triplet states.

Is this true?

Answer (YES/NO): NO